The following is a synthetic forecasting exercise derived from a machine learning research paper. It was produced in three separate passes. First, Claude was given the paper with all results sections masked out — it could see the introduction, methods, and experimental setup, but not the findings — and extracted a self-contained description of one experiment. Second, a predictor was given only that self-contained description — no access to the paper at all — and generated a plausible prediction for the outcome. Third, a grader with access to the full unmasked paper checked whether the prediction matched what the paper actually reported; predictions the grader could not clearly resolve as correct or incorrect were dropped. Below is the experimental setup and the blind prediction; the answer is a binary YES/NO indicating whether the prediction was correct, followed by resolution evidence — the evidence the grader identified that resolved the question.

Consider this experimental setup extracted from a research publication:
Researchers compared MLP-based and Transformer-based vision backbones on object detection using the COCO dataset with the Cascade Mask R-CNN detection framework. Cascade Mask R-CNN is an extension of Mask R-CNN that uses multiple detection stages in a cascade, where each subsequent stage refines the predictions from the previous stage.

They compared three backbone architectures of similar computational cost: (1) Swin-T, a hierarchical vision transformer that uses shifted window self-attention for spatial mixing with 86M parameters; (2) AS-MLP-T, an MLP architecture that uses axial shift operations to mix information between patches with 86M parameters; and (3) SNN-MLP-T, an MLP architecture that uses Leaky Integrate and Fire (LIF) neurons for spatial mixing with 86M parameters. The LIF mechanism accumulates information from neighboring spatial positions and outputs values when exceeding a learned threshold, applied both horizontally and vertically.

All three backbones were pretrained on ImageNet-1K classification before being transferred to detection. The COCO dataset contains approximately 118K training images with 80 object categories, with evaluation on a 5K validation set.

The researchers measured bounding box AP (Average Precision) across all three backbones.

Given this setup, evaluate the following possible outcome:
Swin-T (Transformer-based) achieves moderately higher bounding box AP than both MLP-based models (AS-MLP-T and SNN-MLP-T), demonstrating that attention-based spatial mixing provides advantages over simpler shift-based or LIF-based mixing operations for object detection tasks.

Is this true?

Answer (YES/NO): NO